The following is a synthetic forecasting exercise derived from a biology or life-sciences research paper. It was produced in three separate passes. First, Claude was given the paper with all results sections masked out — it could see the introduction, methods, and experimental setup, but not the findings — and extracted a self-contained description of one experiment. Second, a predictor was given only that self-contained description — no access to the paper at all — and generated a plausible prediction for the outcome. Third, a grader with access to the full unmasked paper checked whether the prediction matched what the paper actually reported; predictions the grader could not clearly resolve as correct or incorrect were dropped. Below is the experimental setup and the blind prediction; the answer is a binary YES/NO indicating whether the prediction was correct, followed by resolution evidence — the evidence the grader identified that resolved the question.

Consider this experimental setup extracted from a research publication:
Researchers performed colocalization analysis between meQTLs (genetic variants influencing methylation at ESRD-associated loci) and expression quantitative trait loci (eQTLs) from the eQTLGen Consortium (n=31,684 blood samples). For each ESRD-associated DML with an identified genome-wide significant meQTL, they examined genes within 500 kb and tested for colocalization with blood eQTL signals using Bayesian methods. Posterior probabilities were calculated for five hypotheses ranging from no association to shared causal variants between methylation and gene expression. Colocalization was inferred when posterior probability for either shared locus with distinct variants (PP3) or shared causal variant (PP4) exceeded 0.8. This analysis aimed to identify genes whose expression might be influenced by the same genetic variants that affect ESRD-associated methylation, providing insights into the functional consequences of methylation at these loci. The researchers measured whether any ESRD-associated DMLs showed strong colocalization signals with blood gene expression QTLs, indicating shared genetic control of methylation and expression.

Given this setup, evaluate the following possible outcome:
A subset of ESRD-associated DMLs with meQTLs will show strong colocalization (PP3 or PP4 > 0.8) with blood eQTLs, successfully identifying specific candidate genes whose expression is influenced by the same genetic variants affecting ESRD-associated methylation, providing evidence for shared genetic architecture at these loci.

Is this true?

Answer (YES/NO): YES